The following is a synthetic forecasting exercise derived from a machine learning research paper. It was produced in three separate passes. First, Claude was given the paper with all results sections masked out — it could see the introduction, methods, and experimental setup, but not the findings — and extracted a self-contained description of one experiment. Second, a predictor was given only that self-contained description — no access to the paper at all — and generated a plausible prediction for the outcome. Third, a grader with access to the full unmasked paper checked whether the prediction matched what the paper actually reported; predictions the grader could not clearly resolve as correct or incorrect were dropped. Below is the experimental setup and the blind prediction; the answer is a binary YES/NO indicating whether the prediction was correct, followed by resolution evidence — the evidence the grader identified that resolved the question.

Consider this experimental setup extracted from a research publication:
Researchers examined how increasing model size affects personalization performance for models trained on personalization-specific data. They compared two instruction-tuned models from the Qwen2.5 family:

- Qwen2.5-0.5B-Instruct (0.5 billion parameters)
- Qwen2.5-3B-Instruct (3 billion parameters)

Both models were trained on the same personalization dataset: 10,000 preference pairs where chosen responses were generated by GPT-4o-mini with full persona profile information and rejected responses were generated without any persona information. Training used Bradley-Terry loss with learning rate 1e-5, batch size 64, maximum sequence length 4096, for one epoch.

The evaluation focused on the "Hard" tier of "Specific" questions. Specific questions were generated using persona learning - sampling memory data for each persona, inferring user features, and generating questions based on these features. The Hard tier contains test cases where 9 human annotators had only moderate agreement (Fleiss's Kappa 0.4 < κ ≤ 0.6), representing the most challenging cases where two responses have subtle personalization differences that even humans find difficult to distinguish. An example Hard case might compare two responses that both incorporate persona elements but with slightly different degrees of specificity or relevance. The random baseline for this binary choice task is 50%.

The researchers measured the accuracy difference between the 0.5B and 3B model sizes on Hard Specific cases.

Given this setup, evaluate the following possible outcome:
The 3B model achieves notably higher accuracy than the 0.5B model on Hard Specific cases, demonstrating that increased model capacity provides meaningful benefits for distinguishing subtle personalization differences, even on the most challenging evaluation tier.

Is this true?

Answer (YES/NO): YES